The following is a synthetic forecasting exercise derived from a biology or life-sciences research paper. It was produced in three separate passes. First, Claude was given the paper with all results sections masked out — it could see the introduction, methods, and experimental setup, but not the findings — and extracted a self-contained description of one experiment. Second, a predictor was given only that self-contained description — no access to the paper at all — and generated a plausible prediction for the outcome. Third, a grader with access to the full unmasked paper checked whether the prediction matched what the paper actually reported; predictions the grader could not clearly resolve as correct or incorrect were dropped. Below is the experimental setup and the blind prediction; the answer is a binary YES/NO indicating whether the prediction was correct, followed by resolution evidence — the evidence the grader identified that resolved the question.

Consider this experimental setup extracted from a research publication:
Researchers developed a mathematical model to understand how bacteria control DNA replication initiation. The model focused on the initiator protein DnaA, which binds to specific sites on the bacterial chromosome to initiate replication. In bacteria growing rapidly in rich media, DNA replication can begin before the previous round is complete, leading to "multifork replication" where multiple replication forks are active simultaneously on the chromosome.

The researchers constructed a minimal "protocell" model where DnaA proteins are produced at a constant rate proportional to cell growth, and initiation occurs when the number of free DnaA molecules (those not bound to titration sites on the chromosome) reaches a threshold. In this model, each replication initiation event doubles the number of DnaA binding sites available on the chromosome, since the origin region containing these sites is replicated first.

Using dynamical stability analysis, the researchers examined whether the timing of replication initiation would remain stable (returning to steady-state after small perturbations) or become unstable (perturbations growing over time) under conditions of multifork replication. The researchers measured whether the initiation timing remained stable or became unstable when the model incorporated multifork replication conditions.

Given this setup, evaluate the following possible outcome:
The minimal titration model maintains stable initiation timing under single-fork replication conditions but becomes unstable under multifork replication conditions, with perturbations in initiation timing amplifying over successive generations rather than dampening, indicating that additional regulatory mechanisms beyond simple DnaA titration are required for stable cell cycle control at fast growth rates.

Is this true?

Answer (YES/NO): YES